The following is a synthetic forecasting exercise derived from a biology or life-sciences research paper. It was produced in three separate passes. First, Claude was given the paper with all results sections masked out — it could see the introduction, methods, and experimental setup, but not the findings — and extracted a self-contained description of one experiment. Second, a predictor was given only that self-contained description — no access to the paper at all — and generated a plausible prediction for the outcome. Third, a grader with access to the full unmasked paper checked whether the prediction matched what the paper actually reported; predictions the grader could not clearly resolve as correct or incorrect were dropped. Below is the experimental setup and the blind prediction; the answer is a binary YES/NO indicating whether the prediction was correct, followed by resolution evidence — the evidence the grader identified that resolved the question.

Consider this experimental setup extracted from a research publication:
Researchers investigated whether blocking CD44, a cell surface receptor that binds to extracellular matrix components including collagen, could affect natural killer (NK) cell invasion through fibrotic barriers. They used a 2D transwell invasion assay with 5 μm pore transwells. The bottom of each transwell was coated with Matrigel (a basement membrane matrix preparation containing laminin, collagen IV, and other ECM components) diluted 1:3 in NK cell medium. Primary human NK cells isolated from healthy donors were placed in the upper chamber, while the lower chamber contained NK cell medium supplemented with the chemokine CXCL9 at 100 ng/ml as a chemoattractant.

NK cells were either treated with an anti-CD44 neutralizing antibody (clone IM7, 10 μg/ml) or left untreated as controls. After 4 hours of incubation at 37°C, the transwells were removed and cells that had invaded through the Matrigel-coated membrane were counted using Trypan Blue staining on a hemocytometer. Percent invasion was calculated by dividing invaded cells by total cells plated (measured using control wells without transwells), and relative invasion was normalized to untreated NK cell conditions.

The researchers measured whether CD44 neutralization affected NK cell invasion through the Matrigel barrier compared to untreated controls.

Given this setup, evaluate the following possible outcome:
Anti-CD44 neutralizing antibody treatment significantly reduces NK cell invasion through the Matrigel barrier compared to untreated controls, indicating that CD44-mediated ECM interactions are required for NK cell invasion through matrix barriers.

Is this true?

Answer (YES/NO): NO